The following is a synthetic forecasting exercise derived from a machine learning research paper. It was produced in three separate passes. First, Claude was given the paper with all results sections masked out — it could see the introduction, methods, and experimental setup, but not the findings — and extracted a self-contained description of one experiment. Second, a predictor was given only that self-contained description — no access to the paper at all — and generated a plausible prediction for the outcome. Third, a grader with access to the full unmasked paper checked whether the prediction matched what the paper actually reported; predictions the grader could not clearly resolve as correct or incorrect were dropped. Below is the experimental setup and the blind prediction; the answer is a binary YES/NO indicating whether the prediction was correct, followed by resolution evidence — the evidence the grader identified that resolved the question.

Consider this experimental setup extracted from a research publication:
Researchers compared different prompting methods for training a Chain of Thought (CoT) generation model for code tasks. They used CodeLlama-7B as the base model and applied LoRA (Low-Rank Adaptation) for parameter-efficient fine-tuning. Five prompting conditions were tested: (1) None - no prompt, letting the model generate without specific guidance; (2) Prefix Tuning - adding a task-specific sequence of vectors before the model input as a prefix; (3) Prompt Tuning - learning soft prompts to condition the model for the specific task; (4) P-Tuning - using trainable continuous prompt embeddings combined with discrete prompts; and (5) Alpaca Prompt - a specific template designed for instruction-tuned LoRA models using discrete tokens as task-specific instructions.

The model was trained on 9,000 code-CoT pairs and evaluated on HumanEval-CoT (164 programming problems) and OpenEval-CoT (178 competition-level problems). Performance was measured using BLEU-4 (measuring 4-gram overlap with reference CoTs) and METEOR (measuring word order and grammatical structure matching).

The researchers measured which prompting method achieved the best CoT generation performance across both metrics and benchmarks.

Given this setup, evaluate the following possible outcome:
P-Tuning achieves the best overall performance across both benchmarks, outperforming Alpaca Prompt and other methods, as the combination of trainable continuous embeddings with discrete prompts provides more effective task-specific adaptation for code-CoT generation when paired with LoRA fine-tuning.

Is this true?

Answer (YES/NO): NO